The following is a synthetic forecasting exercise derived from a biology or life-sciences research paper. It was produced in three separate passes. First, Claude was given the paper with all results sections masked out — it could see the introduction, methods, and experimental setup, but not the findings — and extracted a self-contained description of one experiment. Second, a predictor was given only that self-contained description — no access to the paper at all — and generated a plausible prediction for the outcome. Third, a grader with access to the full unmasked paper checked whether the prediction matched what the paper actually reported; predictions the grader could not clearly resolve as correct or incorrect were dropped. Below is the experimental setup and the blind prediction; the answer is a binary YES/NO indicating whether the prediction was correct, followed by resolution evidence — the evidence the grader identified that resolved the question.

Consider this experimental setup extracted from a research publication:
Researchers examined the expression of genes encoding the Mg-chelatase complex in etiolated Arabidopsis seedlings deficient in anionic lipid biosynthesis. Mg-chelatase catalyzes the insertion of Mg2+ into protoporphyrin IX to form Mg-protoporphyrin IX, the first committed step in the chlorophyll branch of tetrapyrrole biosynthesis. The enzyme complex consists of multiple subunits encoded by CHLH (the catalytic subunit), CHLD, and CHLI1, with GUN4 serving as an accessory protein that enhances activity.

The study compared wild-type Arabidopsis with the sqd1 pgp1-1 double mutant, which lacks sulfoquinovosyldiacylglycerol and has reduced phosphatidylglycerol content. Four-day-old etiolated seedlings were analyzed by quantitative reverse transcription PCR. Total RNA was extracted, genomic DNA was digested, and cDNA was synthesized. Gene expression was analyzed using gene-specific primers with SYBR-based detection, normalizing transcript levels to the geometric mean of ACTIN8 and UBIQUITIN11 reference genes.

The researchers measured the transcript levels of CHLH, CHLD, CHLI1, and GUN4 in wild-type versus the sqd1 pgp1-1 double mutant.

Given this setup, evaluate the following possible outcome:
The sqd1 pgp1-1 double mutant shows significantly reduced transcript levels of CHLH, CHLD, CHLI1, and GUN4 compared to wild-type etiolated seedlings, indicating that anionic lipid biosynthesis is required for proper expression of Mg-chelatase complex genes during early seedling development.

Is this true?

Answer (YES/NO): NO